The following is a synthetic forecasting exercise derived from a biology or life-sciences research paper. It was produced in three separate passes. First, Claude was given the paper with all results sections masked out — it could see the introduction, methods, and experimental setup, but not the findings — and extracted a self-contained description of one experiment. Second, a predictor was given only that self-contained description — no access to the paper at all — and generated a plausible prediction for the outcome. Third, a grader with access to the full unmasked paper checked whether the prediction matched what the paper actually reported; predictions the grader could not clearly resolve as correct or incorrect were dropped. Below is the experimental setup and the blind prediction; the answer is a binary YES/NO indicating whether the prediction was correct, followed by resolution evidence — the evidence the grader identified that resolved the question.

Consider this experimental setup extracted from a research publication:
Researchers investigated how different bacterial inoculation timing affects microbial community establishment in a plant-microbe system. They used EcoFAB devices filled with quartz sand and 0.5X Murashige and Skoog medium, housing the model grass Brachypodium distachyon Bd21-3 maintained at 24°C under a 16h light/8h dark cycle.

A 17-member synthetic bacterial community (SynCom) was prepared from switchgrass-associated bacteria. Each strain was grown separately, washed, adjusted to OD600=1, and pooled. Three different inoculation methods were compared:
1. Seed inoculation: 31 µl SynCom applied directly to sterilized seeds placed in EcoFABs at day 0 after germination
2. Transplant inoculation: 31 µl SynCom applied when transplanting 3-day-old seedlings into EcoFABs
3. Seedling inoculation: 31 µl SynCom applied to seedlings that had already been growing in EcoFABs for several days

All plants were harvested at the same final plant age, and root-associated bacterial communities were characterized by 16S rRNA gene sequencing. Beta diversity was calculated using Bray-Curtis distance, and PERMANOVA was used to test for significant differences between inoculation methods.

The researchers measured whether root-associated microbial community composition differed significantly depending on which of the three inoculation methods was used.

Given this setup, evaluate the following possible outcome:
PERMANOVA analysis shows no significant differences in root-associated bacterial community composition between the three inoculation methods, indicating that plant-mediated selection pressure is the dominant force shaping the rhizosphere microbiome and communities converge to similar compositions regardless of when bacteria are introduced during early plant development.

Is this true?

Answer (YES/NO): NO